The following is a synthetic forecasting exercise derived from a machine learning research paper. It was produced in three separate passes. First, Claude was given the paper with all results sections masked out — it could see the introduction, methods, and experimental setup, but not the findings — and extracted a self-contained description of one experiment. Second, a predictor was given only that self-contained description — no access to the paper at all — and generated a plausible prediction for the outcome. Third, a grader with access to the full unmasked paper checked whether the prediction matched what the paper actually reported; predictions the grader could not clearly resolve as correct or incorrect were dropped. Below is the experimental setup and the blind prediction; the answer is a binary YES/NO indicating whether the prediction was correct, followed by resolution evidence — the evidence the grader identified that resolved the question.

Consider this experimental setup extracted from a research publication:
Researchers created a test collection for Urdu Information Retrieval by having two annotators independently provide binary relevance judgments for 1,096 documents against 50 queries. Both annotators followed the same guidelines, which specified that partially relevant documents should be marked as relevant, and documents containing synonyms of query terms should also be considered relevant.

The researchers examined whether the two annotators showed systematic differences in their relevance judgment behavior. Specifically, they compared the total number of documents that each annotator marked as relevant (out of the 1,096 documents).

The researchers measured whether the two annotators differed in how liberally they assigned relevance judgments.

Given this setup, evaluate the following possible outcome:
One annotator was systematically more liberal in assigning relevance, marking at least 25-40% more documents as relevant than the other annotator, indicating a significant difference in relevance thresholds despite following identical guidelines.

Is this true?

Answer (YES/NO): NO